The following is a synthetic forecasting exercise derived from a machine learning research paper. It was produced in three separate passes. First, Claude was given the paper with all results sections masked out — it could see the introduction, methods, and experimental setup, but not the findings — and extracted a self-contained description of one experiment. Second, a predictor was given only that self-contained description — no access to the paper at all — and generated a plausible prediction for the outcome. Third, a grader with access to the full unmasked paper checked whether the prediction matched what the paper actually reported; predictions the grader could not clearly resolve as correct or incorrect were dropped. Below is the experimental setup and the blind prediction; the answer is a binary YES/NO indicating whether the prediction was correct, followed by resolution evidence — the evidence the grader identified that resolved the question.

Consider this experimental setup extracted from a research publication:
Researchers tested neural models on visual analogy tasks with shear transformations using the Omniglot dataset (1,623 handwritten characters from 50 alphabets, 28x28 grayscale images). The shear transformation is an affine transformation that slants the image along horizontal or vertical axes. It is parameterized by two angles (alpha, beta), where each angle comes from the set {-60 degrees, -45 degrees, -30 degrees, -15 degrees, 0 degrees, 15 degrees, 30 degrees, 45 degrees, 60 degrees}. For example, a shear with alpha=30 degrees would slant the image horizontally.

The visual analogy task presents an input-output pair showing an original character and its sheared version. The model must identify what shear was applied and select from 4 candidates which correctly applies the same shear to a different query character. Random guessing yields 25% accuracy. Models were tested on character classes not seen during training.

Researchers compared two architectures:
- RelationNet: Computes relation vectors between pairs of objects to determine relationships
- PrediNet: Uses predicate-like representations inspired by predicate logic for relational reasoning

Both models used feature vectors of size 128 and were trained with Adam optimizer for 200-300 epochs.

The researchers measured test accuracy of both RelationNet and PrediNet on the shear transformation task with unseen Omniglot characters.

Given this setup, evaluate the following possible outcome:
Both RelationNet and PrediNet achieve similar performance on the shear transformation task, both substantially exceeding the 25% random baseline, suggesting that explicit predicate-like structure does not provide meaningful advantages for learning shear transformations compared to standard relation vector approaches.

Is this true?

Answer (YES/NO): NO